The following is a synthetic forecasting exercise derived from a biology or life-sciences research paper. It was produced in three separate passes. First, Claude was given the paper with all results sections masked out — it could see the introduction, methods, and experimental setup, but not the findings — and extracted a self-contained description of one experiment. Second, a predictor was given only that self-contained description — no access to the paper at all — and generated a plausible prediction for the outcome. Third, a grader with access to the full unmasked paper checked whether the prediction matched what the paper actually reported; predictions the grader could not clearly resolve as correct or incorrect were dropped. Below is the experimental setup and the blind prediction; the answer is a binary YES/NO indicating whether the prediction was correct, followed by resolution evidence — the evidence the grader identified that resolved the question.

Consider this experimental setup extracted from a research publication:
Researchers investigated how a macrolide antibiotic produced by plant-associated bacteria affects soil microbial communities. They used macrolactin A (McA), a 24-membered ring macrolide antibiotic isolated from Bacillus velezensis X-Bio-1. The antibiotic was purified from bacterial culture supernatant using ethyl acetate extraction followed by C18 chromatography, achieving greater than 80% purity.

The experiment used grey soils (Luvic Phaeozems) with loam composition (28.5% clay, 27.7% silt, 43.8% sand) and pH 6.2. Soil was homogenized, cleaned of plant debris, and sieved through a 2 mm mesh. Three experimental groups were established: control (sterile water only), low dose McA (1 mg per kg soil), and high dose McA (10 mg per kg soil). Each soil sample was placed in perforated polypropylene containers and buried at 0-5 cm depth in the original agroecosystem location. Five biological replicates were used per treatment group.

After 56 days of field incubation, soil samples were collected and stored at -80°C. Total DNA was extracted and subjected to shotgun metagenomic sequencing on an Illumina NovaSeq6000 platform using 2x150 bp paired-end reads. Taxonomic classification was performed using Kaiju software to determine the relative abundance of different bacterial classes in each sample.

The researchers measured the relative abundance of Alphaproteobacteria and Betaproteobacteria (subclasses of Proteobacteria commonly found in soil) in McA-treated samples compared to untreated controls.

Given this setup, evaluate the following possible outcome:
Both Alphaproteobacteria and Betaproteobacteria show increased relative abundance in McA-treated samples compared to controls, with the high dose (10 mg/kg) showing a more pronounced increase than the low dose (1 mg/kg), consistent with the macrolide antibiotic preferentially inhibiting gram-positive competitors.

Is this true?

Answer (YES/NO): YES